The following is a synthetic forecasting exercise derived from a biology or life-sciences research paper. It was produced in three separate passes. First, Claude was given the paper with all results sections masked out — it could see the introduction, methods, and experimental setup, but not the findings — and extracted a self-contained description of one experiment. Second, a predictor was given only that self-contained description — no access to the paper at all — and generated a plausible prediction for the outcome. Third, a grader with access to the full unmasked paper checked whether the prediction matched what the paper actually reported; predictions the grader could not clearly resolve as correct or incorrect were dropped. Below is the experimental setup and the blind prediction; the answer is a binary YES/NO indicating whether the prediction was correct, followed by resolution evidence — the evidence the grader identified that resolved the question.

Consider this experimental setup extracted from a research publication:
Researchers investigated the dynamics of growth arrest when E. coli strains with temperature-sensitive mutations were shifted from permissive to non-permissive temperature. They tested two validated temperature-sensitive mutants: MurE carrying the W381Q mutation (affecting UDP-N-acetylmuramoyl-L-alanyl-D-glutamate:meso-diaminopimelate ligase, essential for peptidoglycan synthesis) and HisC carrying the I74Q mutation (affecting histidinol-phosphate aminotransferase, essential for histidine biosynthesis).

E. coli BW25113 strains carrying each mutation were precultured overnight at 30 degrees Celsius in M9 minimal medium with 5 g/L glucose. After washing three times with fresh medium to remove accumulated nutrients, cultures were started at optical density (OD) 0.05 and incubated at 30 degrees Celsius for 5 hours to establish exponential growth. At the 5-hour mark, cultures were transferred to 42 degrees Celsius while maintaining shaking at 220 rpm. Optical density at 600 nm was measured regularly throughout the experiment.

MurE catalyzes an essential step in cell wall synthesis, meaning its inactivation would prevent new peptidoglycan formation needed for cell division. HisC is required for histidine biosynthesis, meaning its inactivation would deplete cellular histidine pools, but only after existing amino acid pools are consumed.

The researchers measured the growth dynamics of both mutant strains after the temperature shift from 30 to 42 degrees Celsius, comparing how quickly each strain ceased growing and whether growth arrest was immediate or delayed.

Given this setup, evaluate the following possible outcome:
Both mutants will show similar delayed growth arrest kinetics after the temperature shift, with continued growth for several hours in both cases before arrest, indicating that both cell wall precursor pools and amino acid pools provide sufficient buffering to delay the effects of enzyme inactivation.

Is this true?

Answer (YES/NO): NO